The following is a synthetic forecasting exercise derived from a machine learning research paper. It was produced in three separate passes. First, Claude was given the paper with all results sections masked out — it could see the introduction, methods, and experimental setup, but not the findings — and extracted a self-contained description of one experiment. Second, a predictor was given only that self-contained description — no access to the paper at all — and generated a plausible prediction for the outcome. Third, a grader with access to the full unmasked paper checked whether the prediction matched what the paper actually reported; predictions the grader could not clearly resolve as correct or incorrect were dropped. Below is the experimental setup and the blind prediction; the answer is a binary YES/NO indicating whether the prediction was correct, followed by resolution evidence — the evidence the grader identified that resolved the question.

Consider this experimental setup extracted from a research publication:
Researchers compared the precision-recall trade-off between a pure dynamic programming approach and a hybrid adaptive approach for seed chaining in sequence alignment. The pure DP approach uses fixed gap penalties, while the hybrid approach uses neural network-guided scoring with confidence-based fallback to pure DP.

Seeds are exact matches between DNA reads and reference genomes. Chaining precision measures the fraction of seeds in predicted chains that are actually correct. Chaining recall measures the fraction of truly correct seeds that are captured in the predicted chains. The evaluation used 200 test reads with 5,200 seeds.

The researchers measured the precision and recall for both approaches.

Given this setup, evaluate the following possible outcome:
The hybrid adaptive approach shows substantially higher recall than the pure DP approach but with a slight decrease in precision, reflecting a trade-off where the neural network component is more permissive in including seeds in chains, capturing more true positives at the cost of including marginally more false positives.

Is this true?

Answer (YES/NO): YES